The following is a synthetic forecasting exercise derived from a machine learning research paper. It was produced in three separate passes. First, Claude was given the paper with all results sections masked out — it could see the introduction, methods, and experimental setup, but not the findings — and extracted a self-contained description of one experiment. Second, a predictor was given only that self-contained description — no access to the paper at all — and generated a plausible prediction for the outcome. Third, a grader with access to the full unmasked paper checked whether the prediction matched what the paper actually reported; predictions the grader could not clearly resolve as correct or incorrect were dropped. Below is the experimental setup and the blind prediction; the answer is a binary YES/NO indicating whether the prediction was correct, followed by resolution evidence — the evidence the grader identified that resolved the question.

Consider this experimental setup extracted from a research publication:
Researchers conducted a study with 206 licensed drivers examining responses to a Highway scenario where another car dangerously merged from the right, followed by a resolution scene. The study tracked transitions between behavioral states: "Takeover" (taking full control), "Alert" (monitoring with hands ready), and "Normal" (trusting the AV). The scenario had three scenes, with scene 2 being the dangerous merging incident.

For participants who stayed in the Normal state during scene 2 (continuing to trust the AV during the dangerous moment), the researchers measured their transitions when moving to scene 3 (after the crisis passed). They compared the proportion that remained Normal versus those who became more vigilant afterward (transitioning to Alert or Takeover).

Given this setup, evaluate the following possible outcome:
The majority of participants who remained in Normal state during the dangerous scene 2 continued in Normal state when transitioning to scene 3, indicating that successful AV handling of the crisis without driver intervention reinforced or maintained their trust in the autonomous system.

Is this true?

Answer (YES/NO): NO